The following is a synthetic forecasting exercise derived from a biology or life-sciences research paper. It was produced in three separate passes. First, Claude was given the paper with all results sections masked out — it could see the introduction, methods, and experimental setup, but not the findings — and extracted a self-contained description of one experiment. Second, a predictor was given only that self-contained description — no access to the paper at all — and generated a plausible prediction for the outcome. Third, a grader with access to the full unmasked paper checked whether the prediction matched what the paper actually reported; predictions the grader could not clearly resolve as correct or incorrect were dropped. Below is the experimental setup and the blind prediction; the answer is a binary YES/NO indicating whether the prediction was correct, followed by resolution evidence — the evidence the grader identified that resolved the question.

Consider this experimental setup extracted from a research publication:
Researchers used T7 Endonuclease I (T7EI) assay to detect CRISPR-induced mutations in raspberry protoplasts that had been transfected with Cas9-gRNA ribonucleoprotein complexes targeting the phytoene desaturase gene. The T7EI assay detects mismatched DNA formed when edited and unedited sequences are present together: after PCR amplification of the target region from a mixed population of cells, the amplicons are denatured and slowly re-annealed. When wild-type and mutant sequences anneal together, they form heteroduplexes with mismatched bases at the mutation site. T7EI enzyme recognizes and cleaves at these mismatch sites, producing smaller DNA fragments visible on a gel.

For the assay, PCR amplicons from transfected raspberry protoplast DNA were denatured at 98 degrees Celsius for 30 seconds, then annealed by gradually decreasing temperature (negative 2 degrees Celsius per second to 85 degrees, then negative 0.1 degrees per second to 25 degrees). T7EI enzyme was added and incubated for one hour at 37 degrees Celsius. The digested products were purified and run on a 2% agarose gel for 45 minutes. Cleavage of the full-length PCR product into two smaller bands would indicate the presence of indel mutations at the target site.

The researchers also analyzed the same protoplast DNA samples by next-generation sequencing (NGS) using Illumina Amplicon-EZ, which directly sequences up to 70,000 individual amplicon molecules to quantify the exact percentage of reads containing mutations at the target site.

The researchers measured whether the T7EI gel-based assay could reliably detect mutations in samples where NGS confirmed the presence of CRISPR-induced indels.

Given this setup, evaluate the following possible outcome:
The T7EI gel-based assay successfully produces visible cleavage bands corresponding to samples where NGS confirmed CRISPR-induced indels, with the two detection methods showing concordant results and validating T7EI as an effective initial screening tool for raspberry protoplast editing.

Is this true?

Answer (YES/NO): NO